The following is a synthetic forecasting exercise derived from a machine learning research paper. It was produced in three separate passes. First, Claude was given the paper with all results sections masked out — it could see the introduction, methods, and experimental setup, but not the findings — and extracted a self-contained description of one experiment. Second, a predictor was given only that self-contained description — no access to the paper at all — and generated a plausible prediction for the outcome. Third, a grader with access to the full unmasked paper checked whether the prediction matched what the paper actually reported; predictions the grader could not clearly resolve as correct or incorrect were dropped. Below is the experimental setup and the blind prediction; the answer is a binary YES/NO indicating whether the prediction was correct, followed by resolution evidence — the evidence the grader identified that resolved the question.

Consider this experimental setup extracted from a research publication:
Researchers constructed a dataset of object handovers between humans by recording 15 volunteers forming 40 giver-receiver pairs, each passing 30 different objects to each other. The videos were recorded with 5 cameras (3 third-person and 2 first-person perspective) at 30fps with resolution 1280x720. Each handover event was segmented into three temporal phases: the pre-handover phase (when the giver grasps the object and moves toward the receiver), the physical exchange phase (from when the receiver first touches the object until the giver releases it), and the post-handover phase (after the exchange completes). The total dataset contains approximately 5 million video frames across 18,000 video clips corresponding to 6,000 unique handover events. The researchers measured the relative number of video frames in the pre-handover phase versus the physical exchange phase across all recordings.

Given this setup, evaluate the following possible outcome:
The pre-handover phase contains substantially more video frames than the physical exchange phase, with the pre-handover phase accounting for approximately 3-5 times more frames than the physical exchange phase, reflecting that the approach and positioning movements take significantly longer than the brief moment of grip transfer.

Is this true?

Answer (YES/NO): NO